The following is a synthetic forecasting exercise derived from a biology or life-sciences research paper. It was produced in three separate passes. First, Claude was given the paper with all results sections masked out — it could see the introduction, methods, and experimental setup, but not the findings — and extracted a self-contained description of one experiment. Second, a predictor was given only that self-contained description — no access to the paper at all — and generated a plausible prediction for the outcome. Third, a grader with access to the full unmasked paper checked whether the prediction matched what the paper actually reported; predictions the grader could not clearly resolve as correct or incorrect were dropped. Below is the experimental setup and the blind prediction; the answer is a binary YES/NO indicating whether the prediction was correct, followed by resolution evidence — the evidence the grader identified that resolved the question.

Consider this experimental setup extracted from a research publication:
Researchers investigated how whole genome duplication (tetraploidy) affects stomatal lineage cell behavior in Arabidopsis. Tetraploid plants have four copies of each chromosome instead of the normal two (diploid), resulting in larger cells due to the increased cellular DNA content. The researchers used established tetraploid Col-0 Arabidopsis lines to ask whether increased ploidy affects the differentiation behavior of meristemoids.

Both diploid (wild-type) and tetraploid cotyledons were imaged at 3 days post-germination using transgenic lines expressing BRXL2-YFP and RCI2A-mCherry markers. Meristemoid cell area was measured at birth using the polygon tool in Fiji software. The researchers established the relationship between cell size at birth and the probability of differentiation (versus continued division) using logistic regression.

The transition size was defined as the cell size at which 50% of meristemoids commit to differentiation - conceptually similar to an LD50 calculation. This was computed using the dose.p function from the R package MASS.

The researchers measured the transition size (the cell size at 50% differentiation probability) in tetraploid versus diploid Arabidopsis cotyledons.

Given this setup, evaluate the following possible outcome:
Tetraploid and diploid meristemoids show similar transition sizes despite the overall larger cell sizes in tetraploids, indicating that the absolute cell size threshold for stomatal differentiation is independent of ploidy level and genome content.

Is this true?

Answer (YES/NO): NO